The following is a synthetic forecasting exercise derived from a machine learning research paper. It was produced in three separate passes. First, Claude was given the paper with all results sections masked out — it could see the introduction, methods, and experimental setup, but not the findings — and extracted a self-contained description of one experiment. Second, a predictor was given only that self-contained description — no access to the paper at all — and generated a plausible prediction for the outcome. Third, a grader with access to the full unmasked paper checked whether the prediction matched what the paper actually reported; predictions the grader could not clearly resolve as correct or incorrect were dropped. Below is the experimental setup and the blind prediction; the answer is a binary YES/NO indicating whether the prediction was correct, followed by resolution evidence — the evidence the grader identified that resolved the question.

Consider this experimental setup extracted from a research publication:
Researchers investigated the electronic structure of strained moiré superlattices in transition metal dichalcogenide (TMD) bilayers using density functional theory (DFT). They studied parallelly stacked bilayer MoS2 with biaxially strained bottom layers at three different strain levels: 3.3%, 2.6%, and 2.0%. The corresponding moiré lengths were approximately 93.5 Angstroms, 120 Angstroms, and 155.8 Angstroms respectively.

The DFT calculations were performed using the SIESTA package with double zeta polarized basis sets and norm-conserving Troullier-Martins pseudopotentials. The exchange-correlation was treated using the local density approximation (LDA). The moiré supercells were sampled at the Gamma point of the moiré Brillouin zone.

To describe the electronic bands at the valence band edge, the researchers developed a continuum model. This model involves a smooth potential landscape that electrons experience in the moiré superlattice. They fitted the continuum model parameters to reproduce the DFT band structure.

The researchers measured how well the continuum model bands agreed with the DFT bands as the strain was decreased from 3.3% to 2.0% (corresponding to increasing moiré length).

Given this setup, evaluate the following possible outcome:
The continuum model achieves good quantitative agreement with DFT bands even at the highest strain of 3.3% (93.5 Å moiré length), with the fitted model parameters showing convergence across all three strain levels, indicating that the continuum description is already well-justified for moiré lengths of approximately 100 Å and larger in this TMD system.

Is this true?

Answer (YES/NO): NO